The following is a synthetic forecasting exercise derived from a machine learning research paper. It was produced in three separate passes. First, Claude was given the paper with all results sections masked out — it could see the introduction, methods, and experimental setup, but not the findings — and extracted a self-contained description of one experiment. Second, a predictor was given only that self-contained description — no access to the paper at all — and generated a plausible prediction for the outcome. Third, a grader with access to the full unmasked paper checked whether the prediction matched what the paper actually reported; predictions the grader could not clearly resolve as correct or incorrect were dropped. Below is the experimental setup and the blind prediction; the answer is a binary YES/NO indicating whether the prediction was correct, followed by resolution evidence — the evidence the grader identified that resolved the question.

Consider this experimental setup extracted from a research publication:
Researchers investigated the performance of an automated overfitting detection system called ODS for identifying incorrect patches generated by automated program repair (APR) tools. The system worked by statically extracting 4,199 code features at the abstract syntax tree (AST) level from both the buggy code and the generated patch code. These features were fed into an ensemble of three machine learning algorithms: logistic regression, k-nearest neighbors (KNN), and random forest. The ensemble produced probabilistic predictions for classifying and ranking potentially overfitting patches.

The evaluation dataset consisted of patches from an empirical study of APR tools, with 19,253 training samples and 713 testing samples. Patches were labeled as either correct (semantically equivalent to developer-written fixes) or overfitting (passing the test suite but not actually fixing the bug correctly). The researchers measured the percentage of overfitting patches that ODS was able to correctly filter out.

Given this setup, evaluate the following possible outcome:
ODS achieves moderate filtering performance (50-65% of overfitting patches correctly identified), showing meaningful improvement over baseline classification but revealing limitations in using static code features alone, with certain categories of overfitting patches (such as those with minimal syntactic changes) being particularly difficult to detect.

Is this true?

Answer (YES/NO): NO